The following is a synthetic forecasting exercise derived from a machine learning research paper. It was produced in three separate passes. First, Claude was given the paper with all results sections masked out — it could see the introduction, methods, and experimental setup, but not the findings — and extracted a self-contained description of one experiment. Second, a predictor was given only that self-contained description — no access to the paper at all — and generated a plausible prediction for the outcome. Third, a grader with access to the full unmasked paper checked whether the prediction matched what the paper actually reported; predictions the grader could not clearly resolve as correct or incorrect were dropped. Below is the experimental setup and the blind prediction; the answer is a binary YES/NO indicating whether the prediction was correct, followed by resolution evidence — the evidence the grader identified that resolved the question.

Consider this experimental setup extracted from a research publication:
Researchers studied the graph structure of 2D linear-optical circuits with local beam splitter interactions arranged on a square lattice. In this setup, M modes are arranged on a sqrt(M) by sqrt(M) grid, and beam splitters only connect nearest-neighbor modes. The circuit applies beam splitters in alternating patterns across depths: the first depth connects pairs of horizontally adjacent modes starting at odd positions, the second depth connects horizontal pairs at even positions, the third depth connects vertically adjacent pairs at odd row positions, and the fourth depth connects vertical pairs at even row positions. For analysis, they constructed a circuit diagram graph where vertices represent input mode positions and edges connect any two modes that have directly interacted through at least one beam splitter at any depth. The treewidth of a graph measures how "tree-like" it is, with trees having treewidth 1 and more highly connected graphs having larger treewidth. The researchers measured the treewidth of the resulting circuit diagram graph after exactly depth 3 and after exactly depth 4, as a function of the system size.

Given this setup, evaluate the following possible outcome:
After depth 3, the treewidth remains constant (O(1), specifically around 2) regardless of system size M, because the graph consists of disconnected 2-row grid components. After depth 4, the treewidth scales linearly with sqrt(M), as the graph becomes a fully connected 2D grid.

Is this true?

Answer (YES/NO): NO